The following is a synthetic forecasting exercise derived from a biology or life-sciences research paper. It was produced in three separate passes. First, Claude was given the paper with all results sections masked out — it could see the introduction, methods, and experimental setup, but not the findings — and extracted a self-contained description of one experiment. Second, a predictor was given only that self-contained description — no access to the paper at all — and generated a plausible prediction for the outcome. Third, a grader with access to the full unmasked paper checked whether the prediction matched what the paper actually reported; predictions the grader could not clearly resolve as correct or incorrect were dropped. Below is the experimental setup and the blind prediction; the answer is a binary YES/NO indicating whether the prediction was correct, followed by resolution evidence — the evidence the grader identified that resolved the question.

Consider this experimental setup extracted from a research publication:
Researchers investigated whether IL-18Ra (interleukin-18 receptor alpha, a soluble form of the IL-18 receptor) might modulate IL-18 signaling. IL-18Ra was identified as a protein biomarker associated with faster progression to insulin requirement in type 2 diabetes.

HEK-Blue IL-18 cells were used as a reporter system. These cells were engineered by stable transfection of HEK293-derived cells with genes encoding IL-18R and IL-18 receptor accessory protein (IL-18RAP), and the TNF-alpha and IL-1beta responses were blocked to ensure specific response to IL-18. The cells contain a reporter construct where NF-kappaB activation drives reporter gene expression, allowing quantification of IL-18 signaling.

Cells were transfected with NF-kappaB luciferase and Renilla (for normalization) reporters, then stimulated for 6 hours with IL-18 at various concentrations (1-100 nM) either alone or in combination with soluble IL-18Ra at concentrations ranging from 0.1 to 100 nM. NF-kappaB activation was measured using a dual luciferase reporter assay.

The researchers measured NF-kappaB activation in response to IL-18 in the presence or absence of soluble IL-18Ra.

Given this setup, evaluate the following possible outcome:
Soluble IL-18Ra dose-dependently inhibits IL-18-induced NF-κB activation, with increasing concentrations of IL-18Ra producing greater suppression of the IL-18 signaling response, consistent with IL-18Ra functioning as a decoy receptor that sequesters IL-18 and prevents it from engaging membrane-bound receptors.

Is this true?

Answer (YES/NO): NO